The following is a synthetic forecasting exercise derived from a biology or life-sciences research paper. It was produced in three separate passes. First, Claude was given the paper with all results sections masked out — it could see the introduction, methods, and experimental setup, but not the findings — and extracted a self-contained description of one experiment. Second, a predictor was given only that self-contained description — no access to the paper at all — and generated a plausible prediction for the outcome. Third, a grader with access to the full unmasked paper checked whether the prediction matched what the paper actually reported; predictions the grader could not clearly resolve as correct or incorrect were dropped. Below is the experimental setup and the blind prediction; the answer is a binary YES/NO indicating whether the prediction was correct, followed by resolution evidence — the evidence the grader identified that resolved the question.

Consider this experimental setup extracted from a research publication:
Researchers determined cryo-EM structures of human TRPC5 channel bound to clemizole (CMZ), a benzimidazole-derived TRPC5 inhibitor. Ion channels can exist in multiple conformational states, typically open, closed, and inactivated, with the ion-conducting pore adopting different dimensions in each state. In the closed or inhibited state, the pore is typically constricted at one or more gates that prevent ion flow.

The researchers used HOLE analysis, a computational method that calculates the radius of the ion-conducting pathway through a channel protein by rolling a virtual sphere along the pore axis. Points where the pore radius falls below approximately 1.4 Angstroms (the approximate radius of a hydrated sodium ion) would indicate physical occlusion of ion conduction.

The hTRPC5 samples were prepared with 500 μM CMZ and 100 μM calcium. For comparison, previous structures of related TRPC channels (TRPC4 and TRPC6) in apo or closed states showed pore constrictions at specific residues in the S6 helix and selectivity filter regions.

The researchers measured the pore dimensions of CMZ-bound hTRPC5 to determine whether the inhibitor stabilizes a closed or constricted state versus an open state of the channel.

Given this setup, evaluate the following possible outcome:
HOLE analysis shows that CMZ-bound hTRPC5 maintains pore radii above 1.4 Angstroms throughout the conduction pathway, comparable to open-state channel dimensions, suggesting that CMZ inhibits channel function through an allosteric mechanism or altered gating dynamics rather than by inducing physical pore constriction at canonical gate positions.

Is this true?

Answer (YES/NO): NO